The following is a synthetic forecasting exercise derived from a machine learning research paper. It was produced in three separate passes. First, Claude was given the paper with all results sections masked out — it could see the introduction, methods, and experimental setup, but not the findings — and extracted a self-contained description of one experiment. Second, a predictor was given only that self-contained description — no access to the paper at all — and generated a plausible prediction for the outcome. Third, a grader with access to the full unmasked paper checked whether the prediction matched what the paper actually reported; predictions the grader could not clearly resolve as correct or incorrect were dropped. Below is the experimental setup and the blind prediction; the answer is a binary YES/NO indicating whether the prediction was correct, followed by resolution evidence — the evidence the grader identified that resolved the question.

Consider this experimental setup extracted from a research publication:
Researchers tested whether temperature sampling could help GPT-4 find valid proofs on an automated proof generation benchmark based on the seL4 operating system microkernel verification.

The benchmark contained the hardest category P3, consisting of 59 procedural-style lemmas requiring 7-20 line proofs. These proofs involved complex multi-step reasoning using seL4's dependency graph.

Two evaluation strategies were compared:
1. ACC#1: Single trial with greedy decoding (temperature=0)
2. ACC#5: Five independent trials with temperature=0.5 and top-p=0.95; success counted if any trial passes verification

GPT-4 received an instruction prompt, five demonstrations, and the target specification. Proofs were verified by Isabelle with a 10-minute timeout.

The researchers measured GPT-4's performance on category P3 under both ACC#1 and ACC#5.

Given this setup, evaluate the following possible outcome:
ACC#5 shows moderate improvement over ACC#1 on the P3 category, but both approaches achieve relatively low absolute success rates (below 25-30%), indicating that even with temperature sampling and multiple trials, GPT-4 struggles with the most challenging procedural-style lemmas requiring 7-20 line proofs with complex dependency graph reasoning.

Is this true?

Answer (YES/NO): NO